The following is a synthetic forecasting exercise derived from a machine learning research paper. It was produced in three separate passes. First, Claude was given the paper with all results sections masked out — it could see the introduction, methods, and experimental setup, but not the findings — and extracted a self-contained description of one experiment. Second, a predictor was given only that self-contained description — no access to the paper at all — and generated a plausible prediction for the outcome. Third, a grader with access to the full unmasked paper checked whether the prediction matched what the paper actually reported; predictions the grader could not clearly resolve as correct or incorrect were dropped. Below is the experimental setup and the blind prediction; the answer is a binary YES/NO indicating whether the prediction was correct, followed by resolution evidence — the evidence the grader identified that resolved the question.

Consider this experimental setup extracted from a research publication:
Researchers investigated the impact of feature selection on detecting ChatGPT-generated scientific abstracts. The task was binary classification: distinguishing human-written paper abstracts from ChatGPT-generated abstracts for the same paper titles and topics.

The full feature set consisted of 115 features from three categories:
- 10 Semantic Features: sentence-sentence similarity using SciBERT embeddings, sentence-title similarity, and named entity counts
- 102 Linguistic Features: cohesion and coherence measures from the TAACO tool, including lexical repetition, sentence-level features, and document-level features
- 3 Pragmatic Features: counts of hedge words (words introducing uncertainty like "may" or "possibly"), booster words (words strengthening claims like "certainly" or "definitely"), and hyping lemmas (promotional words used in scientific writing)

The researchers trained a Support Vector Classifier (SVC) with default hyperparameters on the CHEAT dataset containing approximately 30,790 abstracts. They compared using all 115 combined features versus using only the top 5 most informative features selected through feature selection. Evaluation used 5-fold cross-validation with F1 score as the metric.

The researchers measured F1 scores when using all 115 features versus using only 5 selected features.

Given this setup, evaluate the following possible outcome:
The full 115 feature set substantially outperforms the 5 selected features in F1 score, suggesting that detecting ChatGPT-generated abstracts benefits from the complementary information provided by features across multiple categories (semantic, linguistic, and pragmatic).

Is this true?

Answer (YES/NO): YES